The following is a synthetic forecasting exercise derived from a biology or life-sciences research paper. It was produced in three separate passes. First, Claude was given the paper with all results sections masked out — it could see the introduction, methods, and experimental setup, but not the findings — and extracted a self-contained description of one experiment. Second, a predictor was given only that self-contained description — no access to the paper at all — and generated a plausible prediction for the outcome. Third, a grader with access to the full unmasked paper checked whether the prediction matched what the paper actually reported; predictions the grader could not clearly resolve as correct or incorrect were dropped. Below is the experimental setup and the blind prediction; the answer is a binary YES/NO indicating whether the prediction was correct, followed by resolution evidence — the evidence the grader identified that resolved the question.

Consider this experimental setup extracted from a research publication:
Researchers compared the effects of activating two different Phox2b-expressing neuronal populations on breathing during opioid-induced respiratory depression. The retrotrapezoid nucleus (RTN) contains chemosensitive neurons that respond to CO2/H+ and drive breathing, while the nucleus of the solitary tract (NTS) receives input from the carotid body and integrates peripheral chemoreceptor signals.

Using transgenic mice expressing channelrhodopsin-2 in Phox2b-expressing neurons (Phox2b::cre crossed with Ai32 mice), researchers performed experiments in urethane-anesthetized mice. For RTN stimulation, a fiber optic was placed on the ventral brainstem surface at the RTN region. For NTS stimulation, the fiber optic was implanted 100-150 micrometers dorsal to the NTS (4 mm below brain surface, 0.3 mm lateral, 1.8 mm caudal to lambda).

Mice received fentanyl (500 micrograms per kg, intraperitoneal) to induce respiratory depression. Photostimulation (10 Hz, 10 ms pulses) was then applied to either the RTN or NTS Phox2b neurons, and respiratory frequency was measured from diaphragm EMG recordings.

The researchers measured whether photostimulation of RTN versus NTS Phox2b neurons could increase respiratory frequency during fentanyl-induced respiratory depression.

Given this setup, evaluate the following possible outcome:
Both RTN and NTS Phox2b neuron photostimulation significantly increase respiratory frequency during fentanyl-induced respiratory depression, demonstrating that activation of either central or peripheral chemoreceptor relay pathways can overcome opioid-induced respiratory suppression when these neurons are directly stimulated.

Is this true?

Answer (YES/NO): NO